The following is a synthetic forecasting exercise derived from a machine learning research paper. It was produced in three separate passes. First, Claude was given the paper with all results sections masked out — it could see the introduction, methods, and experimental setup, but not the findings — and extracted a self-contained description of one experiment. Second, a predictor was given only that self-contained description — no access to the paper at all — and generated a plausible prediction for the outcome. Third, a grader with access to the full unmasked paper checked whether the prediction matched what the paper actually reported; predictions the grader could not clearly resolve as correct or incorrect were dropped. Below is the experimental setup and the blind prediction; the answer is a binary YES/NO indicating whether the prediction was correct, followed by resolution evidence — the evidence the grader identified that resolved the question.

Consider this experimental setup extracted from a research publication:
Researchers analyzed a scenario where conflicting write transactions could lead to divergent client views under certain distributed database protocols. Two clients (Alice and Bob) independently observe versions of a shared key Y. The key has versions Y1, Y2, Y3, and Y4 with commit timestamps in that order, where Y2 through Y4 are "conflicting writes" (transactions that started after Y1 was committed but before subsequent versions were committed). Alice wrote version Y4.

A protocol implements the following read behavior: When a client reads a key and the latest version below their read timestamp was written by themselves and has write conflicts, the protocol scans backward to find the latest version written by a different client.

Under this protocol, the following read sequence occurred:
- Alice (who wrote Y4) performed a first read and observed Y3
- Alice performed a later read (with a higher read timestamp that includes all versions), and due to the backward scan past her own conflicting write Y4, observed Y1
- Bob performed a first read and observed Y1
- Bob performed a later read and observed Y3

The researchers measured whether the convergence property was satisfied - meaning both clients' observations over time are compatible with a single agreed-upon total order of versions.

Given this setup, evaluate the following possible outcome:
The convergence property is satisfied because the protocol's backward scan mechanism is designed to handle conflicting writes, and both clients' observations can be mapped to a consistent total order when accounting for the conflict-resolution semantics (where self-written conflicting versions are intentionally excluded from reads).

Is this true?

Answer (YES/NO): NO